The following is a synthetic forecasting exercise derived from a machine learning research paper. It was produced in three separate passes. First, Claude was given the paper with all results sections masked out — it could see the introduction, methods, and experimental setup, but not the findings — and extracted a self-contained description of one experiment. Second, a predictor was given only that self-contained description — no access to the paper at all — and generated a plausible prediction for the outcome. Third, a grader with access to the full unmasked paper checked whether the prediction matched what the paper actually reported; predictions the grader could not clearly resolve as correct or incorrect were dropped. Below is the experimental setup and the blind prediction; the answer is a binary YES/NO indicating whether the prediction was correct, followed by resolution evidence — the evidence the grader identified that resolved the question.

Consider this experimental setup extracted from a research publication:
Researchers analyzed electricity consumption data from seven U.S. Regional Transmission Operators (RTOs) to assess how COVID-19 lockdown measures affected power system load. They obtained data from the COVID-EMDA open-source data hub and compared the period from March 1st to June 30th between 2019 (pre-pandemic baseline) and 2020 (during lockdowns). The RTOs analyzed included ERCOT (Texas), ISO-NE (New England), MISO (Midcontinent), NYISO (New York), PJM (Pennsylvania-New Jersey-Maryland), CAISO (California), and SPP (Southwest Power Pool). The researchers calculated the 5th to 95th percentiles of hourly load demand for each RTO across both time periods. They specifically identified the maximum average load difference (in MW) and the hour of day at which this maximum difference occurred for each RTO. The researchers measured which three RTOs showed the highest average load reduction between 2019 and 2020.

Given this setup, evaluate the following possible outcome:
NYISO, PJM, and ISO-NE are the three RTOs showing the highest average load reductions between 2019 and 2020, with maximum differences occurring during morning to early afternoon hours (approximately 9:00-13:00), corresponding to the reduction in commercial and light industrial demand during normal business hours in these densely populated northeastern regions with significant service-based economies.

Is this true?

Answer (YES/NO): NO